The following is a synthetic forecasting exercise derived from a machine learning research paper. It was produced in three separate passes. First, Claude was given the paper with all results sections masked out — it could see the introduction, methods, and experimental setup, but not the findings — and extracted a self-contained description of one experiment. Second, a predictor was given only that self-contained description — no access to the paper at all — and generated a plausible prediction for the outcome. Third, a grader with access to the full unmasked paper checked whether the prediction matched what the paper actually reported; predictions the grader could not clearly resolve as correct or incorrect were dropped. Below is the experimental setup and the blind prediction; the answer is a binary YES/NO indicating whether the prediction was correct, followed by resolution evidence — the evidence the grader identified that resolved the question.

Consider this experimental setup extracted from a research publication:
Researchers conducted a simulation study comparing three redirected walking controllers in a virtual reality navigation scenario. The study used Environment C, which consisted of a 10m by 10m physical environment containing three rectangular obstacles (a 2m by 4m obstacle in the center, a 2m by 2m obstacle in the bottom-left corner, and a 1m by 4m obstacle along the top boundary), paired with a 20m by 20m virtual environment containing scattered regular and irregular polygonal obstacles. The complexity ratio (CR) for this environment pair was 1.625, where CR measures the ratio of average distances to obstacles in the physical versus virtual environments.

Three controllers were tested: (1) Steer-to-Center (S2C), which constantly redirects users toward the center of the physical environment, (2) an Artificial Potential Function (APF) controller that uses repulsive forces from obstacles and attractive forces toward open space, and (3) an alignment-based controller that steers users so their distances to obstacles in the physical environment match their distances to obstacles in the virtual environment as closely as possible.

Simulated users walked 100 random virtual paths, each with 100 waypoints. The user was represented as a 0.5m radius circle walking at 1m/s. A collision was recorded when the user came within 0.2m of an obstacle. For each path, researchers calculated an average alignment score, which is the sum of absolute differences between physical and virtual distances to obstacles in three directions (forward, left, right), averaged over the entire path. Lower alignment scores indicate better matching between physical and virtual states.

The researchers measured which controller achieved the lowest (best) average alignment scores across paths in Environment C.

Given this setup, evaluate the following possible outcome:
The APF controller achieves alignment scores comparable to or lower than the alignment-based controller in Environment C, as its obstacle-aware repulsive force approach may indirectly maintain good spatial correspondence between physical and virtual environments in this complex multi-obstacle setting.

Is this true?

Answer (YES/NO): YES